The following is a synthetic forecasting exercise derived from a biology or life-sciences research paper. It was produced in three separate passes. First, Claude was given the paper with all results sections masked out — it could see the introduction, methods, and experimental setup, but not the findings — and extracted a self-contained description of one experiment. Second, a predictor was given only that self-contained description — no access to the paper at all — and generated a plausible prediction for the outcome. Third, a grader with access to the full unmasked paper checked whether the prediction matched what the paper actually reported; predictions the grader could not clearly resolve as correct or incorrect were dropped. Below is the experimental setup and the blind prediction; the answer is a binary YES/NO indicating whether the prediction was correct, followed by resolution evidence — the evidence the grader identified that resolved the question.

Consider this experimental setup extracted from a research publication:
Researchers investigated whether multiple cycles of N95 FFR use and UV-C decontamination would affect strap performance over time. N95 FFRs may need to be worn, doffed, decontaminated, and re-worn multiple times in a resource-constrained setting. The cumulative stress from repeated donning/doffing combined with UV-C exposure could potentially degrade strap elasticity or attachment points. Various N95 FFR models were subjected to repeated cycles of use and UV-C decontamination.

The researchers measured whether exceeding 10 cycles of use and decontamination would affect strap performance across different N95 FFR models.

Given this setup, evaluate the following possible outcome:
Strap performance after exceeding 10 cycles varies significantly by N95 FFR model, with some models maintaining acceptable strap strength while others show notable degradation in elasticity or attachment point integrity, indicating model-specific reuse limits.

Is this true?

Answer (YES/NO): YES